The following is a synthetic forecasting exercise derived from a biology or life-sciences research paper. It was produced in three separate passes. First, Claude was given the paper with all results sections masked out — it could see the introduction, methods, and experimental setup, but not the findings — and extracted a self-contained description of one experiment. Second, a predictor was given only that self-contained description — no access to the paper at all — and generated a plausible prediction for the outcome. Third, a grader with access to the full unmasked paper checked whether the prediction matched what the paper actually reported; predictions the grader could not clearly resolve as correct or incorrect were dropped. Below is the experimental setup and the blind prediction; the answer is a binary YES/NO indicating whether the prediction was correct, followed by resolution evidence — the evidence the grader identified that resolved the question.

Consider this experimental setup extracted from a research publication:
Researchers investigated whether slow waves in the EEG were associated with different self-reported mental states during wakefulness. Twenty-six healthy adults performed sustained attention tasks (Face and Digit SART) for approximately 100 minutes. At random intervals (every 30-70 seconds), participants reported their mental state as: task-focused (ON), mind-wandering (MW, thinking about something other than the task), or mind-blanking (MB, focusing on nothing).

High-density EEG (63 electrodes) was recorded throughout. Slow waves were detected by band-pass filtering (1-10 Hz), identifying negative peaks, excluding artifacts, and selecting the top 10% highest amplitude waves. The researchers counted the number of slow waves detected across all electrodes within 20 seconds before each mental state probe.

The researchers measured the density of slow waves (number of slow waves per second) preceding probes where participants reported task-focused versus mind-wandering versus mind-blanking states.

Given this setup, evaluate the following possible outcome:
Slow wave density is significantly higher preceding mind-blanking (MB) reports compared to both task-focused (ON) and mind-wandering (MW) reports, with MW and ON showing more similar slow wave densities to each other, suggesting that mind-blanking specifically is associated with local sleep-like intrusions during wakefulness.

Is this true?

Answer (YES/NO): NO